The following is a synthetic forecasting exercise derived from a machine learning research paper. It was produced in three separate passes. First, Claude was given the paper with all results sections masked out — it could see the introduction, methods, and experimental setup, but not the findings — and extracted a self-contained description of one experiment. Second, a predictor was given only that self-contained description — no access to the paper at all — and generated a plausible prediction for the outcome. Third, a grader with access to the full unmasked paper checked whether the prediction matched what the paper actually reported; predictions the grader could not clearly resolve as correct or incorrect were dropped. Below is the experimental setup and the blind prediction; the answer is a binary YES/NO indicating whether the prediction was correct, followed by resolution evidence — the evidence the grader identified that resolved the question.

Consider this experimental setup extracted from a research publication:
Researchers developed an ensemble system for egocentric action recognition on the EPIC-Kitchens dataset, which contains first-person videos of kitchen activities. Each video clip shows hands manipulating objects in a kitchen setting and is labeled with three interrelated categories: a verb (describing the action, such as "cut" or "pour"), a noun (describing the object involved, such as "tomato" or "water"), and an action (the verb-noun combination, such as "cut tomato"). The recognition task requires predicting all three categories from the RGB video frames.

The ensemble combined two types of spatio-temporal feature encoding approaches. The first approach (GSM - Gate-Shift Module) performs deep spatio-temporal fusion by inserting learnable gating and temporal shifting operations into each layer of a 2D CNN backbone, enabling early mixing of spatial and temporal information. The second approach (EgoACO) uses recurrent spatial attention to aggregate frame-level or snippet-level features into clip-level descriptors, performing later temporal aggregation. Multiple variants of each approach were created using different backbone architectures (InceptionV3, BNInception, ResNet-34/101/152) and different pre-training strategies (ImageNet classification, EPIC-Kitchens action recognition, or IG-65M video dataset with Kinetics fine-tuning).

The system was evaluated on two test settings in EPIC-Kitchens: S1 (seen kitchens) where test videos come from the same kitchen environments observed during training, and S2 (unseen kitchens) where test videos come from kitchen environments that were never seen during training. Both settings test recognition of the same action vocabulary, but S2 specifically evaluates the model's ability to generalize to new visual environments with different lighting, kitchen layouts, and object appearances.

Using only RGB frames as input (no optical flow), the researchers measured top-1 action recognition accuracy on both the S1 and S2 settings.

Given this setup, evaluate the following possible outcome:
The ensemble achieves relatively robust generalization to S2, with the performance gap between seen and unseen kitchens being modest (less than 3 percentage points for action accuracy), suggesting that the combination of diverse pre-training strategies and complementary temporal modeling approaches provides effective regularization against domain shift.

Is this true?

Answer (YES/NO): NO